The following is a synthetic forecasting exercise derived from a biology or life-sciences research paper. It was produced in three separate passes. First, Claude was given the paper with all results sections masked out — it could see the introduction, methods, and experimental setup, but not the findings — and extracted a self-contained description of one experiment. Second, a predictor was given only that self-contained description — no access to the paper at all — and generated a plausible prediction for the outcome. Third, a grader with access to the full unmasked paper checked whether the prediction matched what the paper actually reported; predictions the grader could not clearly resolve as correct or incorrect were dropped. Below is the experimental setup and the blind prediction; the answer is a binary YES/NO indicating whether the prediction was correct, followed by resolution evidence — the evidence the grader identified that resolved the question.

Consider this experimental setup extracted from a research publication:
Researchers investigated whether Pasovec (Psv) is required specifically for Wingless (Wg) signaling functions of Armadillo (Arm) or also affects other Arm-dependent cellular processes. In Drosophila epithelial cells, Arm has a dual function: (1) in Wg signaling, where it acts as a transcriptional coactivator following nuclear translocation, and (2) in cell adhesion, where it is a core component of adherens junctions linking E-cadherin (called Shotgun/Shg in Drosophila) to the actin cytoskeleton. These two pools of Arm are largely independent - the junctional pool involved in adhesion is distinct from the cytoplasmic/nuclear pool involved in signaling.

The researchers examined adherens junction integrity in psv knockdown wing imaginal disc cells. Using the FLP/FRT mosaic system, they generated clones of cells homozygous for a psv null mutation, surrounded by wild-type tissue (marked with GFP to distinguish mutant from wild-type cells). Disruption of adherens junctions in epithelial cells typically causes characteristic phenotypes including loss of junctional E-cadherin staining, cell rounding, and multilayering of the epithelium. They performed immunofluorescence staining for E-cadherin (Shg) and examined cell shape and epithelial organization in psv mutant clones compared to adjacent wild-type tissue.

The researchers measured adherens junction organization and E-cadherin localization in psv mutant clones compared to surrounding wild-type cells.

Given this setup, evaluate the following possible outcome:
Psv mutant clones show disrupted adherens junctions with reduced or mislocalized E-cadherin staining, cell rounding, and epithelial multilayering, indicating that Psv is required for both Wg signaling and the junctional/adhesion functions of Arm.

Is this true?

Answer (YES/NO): NO